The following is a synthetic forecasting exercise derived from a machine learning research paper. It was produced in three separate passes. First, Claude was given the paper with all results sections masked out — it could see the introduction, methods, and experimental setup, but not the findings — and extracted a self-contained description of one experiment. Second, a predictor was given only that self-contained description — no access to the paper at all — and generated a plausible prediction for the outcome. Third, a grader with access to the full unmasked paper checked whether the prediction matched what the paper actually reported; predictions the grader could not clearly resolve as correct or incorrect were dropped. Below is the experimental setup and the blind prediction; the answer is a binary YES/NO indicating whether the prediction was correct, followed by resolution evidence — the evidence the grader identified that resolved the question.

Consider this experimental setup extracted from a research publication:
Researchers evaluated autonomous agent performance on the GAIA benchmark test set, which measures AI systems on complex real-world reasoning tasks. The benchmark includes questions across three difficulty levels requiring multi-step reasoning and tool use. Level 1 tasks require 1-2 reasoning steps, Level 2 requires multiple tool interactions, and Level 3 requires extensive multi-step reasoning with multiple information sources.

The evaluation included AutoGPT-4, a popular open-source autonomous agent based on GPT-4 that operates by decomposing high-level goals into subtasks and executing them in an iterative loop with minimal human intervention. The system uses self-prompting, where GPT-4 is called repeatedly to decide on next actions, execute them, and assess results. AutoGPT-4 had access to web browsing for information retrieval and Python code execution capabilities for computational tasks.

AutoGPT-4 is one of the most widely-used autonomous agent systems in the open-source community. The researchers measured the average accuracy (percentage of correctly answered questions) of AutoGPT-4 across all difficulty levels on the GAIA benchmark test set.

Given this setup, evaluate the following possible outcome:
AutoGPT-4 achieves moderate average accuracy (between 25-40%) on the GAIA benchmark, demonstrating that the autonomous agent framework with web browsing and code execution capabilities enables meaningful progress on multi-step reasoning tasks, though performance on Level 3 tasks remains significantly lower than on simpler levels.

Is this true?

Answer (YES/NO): NO